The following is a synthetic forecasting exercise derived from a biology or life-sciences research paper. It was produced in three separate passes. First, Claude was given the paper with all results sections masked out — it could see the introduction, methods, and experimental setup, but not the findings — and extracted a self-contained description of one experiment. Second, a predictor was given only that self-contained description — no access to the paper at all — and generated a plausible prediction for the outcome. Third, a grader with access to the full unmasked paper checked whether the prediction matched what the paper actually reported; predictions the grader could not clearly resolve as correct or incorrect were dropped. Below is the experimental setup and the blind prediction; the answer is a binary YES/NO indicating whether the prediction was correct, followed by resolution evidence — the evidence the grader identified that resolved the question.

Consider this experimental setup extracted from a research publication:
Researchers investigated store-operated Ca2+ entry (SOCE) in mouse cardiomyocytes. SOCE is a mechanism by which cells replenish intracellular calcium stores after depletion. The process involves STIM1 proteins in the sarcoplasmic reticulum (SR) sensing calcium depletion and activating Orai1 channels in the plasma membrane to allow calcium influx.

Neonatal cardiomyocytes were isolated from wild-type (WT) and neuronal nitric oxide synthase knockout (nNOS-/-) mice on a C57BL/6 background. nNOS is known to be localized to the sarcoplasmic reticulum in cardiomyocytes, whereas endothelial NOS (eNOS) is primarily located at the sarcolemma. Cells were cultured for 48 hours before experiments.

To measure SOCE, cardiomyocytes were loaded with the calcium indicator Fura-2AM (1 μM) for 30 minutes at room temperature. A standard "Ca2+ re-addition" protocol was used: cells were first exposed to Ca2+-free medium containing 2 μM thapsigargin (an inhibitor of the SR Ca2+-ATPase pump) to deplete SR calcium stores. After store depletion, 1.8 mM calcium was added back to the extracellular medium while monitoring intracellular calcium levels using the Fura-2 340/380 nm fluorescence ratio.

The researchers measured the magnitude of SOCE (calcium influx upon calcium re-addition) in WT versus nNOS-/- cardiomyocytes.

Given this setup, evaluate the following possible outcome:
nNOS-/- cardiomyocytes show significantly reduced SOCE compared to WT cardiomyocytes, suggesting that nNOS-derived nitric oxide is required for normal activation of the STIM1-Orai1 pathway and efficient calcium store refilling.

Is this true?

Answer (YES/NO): NO